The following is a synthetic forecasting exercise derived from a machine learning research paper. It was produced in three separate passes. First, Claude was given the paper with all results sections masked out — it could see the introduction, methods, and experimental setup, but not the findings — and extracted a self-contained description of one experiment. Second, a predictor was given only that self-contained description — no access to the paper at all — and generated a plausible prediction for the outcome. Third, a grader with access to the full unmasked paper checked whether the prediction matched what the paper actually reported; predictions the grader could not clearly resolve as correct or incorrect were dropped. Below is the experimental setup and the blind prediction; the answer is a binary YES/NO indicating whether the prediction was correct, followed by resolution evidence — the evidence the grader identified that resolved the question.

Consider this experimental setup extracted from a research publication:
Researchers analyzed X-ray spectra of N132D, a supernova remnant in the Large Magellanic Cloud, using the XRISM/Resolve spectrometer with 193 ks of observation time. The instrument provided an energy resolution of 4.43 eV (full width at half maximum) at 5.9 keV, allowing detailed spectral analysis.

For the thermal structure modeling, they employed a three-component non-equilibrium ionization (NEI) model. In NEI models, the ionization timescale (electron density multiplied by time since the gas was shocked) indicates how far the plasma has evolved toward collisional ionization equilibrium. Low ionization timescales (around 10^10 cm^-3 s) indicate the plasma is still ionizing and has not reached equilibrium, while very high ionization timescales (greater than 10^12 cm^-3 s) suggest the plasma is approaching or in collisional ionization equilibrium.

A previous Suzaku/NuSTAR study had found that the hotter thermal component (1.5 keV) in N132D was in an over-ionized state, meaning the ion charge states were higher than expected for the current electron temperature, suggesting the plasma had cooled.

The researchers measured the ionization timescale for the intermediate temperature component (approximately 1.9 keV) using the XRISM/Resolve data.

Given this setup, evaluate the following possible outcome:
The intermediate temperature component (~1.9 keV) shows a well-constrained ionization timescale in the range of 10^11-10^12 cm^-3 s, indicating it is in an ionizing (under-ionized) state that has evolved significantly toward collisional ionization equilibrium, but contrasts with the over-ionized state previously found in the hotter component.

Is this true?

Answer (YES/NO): NO